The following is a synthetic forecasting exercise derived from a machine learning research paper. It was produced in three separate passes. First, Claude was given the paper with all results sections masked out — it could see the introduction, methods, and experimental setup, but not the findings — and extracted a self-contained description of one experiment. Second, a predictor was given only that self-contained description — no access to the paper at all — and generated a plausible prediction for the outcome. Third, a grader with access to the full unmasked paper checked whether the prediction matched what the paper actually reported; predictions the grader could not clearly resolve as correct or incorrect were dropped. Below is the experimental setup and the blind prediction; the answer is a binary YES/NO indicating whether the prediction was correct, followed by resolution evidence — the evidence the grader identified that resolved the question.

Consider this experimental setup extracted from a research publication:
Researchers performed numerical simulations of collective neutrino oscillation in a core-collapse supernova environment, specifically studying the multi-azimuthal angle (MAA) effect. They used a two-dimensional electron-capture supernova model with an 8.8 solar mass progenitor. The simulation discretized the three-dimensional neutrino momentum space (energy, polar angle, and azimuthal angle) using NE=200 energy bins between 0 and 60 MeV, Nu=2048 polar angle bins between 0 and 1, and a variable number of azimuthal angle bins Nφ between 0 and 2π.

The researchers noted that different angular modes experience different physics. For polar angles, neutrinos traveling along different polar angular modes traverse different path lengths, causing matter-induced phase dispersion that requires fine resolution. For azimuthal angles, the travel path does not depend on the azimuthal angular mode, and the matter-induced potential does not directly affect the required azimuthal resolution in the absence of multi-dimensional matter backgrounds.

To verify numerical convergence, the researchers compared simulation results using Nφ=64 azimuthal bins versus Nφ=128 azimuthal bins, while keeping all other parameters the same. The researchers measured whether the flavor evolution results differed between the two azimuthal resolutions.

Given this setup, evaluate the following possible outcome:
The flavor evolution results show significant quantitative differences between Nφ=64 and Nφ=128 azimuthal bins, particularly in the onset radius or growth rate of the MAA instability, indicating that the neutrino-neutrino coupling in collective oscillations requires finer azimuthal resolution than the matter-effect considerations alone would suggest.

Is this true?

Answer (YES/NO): NO